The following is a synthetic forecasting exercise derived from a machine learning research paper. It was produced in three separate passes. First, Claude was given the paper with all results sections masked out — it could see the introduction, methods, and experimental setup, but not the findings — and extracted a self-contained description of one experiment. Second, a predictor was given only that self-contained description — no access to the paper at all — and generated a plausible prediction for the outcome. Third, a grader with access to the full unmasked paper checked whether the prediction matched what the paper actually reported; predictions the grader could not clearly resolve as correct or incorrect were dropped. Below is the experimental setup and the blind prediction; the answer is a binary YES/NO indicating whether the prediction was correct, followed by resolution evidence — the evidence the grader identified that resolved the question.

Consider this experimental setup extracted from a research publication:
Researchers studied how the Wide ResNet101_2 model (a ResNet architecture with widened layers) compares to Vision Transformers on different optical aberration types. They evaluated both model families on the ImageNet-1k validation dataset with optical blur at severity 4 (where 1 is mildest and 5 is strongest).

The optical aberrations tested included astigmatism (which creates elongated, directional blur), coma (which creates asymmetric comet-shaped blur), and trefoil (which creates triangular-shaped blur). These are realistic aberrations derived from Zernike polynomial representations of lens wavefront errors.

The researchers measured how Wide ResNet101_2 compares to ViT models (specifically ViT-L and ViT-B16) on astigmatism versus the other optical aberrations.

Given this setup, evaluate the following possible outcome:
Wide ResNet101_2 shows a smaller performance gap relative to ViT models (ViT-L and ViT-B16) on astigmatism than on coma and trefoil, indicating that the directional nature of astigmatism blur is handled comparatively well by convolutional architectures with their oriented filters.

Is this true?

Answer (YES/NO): NO